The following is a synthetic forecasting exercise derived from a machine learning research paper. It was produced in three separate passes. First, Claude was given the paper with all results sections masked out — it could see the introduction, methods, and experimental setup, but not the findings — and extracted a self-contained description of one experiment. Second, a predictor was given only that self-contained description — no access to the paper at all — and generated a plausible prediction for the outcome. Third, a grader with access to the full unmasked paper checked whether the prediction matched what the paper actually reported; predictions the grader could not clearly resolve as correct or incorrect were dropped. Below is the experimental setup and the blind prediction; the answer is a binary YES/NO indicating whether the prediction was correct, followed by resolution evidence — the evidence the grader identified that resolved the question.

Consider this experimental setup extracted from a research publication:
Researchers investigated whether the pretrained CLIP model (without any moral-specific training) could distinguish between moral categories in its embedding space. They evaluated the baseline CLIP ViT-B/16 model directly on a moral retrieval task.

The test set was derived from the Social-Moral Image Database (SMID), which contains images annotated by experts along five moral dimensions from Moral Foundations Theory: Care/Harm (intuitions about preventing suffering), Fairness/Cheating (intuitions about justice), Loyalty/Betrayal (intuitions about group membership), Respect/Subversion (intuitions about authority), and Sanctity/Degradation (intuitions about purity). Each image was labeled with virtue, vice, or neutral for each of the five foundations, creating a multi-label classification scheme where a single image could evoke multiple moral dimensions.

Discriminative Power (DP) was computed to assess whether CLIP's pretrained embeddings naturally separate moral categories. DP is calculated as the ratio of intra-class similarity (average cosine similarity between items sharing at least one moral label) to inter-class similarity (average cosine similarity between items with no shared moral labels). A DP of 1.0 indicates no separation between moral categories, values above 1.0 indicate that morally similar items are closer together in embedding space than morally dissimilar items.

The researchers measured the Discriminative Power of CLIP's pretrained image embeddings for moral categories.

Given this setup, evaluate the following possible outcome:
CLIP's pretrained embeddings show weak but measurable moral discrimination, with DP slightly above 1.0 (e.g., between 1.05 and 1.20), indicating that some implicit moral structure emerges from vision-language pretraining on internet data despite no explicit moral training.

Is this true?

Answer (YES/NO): YES